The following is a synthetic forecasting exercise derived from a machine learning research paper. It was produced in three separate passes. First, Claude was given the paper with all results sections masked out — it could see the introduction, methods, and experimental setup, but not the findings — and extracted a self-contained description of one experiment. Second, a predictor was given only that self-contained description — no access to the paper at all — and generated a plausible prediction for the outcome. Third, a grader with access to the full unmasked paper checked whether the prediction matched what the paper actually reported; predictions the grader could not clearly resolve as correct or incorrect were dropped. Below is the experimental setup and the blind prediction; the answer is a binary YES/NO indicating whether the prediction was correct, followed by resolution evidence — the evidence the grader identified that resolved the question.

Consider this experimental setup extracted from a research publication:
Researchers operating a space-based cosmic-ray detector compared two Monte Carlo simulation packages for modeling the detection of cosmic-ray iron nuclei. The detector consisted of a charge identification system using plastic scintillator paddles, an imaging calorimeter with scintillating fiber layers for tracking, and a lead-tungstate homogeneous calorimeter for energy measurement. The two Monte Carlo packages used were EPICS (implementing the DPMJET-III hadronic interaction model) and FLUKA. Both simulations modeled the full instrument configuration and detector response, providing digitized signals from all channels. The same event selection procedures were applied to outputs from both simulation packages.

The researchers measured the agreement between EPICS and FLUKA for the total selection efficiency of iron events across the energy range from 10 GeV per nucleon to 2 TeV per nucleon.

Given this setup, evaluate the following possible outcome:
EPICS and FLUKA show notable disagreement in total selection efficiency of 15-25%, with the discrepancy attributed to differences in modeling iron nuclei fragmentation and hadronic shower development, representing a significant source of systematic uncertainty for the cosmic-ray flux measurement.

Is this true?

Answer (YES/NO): NO